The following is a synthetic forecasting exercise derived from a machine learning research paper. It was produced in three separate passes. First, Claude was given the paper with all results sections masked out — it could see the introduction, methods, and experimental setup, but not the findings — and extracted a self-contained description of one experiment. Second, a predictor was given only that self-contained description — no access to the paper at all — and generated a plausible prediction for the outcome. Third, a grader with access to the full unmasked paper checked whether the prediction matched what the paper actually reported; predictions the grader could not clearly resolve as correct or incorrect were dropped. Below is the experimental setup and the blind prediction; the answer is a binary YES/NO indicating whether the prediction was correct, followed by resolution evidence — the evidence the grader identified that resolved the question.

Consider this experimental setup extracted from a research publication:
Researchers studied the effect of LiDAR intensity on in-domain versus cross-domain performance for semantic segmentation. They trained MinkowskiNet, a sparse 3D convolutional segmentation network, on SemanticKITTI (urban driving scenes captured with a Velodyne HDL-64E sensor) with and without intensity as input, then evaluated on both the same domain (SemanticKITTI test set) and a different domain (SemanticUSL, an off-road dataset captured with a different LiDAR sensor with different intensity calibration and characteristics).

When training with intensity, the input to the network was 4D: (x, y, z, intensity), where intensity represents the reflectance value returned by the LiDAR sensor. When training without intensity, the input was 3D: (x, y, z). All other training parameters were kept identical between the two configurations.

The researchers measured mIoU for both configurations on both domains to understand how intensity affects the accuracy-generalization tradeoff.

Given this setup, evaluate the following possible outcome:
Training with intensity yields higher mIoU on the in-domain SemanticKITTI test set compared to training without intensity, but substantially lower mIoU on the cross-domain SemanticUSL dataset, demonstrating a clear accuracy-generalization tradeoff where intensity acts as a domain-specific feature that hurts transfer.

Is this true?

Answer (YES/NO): YES